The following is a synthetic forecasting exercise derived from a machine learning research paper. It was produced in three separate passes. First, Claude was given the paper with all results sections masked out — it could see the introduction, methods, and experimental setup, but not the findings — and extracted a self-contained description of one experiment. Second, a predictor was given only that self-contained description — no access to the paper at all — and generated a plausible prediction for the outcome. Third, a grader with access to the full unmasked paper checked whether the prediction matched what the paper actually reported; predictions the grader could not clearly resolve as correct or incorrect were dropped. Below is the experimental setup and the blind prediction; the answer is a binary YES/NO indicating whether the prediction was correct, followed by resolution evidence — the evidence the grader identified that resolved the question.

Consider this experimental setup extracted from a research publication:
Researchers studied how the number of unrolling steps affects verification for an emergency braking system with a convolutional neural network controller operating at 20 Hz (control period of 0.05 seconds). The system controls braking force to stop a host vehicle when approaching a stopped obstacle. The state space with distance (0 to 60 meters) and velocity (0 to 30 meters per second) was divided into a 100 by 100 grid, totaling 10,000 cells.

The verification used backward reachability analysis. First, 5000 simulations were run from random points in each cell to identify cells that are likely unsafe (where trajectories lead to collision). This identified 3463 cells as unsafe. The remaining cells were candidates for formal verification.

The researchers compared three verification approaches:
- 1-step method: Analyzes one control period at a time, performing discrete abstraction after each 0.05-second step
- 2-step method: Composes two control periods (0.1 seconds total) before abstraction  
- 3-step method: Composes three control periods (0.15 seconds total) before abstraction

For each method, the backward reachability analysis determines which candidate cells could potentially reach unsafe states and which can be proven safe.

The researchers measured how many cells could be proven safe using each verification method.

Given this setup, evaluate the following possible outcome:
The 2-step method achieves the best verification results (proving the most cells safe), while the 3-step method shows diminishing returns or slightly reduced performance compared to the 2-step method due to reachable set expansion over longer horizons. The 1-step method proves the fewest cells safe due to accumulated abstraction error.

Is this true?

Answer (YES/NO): NO